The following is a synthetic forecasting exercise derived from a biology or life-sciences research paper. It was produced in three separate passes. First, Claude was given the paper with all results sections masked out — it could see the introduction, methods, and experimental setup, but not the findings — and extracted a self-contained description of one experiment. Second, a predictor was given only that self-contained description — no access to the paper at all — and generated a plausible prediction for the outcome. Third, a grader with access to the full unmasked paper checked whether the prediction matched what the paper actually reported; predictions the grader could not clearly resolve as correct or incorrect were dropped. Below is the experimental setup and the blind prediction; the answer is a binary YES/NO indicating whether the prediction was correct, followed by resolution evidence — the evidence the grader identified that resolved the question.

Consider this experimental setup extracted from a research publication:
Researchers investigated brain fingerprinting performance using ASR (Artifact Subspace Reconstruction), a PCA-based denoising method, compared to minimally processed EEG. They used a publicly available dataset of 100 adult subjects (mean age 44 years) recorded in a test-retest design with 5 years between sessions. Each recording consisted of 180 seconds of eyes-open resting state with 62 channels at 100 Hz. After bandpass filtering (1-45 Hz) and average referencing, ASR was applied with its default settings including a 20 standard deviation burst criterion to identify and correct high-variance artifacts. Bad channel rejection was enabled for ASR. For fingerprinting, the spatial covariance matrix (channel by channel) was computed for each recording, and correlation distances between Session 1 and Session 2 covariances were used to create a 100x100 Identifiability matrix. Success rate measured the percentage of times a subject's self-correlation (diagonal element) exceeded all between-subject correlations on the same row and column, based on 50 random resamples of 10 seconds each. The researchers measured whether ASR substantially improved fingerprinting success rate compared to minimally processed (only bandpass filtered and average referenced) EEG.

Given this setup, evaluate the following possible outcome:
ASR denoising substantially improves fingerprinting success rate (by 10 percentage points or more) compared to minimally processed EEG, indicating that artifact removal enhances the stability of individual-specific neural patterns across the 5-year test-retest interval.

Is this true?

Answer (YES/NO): YES